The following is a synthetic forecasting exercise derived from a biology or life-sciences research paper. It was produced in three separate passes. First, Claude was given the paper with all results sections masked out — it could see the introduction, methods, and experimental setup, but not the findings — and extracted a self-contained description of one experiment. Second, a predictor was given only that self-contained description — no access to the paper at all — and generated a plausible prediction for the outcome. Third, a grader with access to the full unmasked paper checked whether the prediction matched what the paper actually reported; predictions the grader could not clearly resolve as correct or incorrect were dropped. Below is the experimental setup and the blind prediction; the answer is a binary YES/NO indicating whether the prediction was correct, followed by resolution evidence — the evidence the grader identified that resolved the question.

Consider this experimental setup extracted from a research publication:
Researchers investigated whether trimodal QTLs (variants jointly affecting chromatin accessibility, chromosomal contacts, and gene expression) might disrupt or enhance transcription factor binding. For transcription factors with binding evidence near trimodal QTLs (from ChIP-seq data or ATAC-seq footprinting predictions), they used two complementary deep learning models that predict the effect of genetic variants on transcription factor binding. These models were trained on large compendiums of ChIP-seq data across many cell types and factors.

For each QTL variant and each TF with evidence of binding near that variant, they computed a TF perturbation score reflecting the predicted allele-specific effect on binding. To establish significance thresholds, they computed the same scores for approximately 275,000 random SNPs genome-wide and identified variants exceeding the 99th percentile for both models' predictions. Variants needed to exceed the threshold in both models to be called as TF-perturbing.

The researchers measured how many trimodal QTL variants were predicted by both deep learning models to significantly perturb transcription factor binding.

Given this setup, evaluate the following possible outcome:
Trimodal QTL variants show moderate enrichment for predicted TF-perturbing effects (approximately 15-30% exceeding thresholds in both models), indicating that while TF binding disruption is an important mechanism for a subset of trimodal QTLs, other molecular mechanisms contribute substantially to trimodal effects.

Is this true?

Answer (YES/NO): YES